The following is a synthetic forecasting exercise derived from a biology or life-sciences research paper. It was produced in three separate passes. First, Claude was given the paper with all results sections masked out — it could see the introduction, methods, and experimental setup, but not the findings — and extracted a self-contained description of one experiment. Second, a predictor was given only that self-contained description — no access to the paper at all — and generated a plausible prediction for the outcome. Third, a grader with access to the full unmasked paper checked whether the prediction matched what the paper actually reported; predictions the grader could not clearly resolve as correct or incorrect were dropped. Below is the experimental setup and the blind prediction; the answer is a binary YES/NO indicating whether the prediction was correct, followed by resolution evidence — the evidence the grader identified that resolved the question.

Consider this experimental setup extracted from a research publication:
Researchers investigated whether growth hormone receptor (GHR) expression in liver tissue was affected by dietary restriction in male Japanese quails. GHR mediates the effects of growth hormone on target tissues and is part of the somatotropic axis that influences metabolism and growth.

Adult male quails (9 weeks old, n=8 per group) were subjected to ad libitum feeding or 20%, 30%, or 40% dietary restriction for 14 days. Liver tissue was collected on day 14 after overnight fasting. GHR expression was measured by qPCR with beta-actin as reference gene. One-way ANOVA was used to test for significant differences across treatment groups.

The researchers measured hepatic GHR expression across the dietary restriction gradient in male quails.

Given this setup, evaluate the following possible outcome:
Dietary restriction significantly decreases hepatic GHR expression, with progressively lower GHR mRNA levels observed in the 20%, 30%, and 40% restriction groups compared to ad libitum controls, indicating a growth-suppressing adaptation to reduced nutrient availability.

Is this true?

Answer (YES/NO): NO